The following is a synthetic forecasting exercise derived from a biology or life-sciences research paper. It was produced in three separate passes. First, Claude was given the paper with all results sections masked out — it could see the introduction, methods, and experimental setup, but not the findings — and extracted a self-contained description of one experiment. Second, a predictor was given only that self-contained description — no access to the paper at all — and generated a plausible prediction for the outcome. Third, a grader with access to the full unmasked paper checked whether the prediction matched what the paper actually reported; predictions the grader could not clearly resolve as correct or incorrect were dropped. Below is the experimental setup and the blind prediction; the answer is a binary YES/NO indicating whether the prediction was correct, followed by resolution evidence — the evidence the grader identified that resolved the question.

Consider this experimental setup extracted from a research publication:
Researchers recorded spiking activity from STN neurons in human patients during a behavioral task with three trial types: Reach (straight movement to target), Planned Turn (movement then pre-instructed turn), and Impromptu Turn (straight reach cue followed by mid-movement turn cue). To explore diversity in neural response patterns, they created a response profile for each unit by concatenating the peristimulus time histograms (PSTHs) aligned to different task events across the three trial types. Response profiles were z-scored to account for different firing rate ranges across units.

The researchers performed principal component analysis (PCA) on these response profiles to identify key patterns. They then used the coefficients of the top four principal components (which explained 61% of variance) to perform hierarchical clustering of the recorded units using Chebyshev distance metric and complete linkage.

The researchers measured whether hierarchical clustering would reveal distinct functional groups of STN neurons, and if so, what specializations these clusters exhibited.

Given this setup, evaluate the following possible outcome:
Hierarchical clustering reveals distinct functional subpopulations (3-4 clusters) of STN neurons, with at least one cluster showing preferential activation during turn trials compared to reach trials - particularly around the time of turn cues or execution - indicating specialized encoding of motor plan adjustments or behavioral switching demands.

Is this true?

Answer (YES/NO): NO